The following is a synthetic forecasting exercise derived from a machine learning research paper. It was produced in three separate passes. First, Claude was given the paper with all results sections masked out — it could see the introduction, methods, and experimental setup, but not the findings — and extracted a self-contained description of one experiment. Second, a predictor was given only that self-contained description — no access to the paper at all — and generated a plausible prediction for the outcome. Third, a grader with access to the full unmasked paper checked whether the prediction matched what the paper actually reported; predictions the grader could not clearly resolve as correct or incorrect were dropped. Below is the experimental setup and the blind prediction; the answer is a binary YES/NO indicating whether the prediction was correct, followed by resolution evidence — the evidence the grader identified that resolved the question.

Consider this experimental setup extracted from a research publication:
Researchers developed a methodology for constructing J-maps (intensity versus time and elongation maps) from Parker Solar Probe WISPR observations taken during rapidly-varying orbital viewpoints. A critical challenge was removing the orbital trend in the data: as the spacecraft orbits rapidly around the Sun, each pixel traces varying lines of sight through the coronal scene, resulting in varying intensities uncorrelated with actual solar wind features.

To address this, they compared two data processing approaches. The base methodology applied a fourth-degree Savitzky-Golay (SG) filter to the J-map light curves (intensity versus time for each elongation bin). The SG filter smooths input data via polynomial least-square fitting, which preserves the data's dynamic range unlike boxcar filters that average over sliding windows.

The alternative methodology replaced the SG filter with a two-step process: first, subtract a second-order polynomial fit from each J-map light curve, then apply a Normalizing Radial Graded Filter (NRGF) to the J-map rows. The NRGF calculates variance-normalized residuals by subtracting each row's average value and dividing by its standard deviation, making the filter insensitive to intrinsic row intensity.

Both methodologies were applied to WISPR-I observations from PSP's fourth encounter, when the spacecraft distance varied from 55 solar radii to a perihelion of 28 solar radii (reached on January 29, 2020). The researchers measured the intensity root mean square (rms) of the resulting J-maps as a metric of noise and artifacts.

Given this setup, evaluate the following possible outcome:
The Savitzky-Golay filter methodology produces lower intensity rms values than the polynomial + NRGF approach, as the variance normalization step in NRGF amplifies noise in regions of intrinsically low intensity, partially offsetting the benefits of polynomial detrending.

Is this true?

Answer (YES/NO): YES